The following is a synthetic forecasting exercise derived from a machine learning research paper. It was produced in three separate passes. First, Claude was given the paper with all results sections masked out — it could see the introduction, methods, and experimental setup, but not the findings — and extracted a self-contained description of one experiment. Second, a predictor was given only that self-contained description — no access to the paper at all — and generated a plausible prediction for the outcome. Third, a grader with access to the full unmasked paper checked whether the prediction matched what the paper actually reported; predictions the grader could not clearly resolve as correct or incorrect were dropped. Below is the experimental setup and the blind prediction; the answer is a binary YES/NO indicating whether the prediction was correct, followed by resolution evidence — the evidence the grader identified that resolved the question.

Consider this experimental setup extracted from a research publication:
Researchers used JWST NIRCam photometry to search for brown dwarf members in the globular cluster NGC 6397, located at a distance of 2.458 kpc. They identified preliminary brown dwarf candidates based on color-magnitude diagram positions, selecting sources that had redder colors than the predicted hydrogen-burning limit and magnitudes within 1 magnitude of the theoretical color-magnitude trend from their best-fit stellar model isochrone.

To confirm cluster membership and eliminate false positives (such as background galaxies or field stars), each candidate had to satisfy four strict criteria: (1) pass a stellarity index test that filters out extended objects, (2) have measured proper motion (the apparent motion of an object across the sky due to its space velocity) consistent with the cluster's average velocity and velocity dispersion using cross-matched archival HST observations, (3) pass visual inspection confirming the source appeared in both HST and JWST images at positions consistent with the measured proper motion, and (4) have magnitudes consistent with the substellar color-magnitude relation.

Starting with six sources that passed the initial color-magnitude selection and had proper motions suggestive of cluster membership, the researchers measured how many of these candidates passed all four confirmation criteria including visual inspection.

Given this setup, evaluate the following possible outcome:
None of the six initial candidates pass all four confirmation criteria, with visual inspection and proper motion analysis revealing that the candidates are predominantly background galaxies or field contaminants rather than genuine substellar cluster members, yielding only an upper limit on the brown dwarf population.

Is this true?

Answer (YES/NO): NO